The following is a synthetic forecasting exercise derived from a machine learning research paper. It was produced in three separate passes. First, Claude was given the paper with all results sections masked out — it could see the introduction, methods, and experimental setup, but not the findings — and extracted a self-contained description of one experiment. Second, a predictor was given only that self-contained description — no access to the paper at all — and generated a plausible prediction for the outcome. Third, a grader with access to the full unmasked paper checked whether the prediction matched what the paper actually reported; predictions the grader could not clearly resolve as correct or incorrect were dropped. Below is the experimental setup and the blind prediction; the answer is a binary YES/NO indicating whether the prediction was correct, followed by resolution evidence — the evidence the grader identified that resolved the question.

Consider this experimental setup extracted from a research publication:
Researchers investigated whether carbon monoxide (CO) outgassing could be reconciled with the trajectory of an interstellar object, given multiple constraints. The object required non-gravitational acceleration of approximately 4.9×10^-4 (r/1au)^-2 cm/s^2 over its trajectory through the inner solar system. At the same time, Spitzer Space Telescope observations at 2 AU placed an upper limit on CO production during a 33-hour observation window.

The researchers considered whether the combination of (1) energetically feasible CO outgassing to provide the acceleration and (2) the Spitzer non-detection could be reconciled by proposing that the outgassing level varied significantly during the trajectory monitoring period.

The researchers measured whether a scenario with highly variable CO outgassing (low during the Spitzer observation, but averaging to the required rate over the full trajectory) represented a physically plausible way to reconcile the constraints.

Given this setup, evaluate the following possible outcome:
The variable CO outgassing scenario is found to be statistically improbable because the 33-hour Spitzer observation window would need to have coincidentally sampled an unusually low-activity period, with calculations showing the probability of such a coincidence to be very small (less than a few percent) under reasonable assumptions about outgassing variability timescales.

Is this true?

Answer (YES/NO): NO